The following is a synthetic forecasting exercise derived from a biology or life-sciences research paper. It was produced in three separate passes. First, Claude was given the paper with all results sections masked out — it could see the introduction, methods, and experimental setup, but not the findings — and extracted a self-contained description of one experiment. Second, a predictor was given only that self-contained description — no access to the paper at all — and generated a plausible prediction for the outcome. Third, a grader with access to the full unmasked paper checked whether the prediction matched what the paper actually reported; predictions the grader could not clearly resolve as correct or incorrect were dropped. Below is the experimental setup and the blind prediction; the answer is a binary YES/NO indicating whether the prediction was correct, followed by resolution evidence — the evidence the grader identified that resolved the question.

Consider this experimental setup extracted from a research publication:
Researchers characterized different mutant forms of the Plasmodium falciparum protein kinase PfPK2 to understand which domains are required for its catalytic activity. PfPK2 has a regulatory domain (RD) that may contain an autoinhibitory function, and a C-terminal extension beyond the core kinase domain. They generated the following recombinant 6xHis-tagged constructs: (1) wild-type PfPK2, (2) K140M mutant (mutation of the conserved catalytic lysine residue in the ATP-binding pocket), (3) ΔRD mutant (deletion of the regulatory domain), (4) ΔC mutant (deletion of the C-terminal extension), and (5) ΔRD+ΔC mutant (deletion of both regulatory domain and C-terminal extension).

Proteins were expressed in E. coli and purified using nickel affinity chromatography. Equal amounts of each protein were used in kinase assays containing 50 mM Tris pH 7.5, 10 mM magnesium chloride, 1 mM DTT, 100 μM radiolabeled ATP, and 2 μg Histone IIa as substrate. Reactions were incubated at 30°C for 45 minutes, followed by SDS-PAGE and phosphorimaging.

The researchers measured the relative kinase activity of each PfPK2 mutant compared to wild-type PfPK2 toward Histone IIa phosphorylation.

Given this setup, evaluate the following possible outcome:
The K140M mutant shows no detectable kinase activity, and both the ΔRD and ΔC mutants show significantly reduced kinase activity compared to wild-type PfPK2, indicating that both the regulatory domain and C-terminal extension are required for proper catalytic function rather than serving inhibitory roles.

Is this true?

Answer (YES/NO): YES